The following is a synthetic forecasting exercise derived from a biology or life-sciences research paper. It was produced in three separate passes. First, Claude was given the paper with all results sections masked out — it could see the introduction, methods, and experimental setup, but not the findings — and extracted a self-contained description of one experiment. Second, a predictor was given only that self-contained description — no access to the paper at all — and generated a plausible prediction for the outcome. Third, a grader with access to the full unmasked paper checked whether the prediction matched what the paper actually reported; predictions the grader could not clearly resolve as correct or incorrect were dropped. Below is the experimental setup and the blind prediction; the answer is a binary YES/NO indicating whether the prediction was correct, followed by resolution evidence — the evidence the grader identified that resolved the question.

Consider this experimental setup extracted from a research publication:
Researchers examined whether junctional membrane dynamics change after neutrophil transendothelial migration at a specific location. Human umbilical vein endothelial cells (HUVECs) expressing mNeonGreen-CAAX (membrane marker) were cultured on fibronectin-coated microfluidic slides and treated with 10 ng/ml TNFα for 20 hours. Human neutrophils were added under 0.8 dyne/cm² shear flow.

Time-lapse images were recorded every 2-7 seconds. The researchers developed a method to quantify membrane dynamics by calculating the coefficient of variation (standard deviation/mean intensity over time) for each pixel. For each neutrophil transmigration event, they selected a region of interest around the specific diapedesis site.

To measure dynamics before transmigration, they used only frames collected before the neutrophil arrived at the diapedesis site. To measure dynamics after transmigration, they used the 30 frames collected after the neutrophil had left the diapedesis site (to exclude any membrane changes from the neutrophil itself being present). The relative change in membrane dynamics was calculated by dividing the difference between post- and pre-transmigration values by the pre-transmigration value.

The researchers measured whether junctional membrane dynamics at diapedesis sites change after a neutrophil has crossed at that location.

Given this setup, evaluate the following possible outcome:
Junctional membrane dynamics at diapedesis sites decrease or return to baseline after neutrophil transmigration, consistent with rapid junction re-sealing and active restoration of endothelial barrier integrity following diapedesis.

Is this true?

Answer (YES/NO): NO